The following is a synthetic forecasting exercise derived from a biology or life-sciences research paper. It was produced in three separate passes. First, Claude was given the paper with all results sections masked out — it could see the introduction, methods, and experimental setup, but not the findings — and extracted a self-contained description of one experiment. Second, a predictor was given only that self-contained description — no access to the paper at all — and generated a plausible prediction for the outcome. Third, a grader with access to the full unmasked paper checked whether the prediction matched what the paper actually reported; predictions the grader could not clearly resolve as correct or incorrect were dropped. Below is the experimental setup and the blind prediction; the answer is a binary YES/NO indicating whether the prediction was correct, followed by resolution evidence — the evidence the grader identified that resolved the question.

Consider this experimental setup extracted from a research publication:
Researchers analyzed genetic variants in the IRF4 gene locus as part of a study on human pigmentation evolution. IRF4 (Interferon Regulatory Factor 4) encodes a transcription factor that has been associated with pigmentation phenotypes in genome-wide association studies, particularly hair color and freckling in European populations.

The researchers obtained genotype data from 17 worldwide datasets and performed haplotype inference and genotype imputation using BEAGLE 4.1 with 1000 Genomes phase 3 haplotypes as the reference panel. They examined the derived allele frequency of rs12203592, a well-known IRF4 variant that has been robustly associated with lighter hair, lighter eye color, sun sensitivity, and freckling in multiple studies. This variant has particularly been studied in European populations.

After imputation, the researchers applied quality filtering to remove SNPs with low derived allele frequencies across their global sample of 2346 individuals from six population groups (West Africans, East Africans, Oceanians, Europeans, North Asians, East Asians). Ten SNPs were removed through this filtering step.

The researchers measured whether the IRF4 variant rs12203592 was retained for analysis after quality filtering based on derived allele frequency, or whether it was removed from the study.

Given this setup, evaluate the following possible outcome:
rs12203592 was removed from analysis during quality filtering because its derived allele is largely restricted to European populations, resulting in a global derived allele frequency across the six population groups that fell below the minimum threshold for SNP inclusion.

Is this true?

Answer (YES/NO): YES